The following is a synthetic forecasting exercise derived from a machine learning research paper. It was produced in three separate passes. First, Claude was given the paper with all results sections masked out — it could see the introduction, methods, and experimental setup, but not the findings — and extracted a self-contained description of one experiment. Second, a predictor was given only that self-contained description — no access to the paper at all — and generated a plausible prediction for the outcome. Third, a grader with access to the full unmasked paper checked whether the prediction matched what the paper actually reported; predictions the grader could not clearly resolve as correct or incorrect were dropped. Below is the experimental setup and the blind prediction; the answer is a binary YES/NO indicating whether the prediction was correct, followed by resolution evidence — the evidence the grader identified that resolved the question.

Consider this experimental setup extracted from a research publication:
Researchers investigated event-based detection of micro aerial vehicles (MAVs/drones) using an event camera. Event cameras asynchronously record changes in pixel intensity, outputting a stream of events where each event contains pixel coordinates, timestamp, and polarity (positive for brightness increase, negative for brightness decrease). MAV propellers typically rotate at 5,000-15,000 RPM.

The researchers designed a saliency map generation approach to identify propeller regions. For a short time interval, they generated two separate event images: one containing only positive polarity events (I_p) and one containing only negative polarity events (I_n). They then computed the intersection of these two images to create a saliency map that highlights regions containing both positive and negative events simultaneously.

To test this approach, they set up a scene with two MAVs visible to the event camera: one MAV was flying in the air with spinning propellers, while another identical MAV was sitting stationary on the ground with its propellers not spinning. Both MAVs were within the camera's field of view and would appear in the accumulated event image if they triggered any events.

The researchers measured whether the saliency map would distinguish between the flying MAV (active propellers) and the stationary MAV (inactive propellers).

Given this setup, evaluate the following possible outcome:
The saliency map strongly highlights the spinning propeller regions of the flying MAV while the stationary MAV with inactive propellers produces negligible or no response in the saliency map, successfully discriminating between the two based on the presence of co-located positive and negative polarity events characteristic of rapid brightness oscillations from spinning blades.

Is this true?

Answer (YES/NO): YES